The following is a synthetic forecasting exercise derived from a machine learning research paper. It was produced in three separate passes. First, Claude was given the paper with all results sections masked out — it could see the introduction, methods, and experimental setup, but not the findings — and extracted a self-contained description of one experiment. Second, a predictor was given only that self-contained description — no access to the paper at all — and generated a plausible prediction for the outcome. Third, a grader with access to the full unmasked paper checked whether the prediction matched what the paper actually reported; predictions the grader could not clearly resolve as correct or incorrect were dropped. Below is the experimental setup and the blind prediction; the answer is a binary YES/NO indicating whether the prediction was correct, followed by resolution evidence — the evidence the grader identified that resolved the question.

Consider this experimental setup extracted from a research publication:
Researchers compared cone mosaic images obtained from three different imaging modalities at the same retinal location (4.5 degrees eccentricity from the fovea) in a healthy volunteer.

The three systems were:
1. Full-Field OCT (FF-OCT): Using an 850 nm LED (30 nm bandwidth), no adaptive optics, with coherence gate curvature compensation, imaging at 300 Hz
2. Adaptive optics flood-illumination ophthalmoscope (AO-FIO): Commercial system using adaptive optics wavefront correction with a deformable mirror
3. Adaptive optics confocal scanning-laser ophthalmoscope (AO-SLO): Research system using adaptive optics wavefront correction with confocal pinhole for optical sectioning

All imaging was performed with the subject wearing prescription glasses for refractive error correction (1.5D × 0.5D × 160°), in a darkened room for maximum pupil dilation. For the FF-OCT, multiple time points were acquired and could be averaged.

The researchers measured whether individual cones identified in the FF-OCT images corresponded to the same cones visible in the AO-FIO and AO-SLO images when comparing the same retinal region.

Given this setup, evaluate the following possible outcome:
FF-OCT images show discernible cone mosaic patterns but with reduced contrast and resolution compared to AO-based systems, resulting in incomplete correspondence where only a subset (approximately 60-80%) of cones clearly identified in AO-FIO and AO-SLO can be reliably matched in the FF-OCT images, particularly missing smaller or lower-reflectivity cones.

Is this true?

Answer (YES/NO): NO